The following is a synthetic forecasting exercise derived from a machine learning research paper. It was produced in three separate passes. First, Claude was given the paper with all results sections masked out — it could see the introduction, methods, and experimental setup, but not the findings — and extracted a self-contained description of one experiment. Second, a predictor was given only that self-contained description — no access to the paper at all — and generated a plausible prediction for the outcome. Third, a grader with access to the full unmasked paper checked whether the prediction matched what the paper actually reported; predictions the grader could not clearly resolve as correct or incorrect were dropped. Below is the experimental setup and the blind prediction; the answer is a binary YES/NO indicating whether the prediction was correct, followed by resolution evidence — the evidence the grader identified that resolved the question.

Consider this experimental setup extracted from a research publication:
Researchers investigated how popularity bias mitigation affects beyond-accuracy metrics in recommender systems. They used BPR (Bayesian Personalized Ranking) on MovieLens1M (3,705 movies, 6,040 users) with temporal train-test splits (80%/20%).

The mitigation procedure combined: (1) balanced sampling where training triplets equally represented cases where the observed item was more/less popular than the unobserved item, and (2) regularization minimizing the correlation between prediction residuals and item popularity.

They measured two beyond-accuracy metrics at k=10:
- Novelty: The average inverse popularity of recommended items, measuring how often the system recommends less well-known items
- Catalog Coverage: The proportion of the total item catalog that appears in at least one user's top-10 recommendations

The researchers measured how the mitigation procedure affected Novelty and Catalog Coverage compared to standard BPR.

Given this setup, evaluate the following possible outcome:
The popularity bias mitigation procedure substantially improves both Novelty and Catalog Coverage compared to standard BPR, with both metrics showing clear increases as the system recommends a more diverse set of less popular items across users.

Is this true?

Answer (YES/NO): NO